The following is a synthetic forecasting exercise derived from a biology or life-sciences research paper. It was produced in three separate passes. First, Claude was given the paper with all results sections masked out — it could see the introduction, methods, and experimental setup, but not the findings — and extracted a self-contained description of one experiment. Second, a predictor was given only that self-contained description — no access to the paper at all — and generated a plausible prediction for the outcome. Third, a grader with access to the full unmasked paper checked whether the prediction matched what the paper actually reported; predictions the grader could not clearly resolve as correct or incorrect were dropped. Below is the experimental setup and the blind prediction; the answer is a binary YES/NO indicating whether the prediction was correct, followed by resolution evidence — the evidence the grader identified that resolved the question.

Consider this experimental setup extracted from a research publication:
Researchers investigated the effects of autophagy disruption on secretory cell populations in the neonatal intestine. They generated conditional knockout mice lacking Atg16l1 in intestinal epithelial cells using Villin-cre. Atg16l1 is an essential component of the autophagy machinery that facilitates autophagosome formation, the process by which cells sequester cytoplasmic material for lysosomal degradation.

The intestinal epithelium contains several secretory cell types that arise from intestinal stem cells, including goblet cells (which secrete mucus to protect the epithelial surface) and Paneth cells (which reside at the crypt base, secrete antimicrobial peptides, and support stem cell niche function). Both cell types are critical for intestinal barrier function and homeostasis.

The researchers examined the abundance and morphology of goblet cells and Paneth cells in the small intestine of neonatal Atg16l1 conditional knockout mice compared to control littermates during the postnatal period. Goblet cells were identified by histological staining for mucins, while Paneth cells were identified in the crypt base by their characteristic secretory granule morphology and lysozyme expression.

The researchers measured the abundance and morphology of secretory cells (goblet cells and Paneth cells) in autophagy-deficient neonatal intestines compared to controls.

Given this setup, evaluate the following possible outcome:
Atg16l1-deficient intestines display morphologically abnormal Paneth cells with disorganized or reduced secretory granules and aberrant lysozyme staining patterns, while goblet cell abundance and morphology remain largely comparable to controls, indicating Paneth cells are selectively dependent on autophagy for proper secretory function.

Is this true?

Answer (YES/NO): NO